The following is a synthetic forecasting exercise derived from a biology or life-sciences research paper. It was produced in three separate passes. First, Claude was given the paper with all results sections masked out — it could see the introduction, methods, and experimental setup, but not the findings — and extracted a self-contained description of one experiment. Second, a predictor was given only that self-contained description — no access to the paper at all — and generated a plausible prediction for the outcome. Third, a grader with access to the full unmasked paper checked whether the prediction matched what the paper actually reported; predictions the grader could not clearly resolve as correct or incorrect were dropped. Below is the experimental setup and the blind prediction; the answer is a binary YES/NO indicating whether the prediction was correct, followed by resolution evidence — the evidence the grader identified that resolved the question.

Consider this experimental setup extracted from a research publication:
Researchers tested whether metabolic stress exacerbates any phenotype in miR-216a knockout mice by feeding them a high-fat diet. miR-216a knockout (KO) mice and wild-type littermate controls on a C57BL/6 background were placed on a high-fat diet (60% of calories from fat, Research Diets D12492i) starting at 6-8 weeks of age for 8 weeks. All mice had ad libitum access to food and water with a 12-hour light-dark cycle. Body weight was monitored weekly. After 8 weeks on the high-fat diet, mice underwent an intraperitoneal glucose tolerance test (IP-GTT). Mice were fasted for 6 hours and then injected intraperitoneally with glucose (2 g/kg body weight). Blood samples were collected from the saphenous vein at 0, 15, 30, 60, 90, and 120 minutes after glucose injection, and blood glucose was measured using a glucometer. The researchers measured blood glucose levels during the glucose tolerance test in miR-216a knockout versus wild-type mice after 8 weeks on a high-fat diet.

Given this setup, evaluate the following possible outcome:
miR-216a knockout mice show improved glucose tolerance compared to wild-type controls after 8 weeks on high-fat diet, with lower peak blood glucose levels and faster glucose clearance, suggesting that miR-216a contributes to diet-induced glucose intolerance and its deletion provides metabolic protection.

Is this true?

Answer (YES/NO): NO